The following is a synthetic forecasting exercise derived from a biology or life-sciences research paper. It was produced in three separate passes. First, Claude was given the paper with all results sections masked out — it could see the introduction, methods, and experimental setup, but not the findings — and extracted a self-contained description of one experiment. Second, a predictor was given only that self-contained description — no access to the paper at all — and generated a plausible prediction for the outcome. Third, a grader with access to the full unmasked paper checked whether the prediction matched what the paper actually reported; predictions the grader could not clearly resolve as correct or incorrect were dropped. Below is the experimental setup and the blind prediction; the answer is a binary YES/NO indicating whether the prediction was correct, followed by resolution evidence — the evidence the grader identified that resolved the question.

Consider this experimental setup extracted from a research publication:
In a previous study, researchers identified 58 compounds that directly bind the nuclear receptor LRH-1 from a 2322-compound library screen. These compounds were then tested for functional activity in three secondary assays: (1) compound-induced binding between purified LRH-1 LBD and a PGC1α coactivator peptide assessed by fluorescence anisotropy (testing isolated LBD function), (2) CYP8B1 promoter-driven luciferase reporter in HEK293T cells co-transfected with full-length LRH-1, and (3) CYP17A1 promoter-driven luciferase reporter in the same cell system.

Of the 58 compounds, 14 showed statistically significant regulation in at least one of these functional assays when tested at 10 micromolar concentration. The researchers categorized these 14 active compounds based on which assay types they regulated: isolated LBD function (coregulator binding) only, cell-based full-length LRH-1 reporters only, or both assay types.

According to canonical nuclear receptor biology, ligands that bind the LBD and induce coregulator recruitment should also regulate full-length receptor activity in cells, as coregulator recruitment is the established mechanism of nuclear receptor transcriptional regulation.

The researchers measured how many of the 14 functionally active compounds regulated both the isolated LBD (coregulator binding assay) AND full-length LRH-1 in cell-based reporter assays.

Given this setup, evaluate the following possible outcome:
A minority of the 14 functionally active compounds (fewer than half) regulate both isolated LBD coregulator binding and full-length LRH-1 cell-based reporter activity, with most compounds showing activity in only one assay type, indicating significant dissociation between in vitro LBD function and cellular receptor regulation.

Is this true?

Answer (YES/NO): YES